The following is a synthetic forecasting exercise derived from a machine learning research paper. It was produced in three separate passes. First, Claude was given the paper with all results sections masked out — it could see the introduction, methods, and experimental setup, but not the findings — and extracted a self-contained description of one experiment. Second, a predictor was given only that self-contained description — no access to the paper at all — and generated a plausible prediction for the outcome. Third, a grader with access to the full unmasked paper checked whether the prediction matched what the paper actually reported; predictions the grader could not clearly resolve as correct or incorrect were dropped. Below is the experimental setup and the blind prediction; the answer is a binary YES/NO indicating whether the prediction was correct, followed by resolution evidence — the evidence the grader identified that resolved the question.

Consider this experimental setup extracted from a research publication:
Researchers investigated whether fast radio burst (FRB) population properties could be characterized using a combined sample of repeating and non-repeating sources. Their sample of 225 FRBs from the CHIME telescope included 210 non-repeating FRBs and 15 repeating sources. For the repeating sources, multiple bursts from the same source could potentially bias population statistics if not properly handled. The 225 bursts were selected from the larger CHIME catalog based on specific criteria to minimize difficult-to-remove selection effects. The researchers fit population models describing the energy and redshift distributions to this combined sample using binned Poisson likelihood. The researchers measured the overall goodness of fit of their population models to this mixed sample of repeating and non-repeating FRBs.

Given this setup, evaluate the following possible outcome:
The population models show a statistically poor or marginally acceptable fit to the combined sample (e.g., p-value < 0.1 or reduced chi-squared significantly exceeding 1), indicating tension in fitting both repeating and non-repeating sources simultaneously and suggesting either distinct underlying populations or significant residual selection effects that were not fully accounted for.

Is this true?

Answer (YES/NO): NO